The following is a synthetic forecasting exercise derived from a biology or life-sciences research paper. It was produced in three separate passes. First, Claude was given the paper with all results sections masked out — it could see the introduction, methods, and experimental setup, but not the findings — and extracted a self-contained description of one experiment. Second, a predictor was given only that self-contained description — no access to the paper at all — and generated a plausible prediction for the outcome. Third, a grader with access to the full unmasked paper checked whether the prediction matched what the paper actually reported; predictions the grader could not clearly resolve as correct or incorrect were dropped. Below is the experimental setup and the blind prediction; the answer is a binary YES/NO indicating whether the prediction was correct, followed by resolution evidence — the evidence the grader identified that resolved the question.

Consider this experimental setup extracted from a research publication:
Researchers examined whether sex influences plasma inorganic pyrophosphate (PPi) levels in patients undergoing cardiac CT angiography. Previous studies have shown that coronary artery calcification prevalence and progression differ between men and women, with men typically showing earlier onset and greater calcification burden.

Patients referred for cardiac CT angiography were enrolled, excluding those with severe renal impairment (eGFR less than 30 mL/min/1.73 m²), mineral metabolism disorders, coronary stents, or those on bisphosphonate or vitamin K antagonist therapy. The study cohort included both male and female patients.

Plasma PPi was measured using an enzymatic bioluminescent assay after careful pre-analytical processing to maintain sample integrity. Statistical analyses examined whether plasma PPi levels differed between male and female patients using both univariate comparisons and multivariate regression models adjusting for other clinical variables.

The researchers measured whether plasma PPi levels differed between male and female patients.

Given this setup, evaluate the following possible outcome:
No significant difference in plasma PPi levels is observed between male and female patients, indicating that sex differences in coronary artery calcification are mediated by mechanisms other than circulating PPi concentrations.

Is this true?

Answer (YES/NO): YES